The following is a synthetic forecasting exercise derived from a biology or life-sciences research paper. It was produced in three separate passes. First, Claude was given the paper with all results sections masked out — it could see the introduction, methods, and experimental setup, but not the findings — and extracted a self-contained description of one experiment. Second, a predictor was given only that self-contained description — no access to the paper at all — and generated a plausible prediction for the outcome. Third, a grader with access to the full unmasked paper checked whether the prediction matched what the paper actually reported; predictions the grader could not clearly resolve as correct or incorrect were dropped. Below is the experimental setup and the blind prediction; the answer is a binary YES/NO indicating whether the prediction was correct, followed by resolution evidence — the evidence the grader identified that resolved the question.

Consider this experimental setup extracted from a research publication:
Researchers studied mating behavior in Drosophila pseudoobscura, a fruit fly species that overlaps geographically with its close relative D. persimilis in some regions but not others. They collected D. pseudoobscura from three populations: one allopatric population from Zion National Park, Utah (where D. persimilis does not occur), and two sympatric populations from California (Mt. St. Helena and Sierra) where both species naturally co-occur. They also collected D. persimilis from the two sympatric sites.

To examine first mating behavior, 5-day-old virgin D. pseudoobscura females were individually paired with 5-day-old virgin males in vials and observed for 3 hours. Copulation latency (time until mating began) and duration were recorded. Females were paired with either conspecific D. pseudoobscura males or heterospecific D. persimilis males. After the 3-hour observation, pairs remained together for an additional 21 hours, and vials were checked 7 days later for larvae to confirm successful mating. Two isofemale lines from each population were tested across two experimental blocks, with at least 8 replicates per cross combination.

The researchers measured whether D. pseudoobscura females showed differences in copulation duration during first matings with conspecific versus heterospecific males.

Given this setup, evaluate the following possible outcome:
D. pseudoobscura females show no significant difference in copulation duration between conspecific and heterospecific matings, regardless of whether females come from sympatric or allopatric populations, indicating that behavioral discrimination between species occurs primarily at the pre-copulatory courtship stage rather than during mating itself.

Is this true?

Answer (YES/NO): YES